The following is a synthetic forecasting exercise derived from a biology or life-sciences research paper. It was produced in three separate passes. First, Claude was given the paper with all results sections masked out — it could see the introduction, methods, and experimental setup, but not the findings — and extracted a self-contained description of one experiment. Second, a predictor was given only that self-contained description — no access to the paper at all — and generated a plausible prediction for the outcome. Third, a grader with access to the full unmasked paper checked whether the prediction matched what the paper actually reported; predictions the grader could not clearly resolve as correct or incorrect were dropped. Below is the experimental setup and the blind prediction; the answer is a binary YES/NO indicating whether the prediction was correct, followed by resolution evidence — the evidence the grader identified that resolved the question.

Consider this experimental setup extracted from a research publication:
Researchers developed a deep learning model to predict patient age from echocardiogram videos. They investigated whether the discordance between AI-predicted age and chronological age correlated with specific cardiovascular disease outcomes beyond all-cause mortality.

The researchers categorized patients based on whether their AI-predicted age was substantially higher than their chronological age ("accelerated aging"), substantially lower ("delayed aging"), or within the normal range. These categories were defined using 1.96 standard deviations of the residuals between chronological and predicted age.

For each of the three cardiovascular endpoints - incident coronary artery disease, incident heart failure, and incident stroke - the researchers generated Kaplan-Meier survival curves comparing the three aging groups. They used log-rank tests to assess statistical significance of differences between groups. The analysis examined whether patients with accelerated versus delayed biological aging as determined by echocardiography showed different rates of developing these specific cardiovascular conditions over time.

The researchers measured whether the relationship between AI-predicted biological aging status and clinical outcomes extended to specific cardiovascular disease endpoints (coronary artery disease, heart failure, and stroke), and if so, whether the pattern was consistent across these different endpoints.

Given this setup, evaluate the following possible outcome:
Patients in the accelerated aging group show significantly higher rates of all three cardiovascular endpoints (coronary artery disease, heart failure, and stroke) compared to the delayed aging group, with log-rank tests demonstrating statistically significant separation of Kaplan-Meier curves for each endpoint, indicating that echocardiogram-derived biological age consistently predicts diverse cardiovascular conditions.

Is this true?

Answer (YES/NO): YES